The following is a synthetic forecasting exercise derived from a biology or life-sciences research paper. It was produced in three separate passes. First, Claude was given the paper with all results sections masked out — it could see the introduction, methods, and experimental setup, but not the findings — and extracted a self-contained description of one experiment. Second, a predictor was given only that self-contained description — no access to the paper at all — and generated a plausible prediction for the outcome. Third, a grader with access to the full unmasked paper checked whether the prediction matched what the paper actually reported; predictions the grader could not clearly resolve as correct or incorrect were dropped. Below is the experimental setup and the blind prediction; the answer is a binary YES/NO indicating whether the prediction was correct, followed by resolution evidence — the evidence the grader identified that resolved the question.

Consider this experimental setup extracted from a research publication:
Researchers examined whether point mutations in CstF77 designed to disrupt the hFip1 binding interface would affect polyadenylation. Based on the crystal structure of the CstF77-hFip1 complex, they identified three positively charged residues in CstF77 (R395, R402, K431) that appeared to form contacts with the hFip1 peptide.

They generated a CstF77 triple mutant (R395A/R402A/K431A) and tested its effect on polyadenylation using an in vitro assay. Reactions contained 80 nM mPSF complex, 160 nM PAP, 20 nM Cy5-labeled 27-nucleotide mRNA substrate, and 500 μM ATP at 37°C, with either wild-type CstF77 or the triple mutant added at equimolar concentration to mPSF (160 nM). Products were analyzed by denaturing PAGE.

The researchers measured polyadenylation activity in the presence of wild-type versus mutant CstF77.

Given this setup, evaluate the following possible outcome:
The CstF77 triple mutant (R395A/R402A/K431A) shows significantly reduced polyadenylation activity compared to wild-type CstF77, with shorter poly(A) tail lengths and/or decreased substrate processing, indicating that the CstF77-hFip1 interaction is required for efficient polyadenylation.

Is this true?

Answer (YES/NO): NO